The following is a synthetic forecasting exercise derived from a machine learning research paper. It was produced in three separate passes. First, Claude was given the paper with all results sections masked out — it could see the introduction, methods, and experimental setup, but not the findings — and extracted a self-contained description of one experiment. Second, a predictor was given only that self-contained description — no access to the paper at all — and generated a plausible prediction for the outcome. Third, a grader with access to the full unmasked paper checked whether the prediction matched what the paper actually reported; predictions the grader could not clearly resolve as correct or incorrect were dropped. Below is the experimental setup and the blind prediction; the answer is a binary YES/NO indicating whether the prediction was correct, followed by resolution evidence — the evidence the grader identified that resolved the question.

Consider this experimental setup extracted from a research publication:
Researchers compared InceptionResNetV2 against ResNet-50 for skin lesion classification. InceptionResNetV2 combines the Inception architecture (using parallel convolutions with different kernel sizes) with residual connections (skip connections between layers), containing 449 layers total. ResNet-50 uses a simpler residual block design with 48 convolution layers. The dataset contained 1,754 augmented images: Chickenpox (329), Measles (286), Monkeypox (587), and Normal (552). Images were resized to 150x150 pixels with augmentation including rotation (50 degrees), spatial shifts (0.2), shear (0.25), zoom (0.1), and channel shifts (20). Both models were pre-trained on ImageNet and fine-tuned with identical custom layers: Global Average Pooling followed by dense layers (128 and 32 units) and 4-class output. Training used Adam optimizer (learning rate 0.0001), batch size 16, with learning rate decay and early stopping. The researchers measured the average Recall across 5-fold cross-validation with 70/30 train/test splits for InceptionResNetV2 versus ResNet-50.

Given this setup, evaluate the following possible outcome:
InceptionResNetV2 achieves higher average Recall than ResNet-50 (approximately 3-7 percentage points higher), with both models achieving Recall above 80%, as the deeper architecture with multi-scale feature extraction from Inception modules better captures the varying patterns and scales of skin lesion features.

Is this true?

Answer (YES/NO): NO